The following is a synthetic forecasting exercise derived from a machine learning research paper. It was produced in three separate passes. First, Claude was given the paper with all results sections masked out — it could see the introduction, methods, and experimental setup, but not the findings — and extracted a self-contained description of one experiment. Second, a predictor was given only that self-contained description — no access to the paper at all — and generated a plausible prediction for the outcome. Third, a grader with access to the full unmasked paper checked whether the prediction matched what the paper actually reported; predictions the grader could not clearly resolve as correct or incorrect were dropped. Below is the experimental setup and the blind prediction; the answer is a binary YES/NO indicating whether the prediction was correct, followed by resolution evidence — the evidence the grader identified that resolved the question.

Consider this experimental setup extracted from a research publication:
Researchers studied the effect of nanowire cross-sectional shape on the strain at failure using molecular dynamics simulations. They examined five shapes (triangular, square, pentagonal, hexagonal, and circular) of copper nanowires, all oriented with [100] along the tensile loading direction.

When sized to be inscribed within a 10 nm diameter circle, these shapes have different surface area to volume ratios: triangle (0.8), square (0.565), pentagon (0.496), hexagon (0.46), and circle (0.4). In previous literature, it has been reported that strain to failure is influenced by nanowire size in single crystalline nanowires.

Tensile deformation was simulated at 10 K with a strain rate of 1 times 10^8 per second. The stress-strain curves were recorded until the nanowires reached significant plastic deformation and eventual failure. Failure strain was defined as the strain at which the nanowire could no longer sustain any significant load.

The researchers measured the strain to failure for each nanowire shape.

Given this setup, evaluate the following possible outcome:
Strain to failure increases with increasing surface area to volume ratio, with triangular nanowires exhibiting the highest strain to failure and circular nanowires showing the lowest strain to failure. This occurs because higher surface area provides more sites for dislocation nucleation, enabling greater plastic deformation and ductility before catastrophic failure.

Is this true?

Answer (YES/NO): NO